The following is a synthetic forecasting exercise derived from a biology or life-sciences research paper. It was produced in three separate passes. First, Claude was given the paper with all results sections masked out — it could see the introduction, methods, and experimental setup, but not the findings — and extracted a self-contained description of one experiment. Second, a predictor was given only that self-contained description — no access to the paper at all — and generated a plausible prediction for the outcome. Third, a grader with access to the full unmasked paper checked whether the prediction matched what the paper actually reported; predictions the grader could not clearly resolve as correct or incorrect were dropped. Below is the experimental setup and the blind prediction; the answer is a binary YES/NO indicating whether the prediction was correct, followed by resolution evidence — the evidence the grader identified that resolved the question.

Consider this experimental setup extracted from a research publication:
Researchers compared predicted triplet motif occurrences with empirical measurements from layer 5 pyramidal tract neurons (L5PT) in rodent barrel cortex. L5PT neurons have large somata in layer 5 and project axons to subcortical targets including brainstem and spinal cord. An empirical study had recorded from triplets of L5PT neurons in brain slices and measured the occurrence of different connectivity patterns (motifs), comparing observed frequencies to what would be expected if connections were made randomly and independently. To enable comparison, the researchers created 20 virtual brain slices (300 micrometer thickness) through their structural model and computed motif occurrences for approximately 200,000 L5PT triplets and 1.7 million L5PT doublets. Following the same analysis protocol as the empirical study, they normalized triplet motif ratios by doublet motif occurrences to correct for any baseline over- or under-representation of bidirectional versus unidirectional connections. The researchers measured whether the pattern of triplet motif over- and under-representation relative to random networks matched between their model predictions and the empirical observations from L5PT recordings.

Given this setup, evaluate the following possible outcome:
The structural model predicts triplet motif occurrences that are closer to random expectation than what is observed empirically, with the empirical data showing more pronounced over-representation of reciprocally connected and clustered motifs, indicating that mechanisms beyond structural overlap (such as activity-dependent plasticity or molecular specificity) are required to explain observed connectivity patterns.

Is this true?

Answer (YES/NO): NO